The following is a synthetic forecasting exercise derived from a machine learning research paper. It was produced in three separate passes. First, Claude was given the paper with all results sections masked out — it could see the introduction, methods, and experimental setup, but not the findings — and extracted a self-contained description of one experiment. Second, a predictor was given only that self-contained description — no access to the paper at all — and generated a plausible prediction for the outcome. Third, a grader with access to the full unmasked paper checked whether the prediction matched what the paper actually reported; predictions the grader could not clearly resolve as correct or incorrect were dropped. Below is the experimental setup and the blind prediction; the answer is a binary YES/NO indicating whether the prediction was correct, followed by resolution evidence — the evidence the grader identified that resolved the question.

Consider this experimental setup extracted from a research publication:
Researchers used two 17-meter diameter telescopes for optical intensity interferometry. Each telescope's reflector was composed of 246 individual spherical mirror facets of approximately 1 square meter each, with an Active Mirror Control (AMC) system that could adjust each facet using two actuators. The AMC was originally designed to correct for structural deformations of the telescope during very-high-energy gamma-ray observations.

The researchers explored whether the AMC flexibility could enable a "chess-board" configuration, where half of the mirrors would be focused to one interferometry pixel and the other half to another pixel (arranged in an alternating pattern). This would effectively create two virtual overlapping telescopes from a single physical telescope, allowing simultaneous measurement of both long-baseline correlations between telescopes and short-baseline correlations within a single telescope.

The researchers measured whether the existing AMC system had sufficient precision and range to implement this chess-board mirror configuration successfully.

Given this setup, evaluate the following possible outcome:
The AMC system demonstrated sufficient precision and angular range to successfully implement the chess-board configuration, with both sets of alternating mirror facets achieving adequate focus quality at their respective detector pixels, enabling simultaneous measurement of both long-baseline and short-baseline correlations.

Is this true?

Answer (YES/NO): YES